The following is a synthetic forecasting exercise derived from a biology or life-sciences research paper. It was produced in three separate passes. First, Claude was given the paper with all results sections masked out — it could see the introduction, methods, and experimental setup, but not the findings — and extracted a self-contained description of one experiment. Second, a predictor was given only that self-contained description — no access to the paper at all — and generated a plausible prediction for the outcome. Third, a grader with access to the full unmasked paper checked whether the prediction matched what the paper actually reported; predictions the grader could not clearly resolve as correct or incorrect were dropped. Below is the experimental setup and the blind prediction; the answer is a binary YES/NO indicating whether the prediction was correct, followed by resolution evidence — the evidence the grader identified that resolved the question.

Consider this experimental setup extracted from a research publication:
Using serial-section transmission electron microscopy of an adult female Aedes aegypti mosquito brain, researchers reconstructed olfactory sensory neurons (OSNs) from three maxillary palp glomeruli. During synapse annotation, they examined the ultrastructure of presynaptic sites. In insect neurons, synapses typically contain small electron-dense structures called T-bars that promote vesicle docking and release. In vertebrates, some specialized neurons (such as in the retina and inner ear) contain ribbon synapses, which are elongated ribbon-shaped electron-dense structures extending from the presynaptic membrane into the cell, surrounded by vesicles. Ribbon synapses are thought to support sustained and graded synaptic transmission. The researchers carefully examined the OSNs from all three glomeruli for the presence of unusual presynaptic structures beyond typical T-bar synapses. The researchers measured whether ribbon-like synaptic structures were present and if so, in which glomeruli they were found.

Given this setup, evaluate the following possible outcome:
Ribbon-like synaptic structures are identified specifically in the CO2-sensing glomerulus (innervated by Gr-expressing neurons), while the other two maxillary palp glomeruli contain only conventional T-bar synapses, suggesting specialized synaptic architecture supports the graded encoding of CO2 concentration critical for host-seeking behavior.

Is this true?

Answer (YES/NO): YES